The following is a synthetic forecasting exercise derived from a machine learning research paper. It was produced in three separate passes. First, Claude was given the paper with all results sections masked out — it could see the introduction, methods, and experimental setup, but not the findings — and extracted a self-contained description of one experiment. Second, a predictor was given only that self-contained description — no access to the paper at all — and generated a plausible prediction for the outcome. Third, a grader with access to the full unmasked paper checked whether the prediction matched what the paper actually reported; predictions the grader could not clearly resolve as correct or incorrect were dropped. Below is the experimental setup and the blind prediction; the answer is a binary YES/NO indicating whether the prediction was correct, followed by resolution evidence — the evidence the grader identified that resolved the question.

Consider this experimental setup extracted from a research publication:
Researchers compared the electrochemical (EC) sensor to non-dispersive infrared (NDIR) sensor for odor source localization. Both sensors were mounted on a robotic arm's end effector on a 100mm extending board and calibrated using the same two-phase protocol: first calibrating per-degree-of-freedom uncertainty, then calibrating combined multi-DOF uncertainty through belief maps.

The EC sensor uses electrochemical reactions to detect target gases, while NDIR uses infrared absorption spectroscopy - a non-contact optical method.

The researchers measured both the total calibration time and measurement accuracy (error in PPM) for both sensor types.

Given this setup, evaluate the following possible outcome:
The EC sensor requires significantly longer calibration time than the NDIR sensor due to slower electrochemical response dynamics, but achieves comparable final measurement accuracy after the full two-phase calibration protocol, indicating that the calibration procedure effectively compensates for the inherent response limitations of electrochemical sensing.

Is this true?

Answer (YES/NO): NO